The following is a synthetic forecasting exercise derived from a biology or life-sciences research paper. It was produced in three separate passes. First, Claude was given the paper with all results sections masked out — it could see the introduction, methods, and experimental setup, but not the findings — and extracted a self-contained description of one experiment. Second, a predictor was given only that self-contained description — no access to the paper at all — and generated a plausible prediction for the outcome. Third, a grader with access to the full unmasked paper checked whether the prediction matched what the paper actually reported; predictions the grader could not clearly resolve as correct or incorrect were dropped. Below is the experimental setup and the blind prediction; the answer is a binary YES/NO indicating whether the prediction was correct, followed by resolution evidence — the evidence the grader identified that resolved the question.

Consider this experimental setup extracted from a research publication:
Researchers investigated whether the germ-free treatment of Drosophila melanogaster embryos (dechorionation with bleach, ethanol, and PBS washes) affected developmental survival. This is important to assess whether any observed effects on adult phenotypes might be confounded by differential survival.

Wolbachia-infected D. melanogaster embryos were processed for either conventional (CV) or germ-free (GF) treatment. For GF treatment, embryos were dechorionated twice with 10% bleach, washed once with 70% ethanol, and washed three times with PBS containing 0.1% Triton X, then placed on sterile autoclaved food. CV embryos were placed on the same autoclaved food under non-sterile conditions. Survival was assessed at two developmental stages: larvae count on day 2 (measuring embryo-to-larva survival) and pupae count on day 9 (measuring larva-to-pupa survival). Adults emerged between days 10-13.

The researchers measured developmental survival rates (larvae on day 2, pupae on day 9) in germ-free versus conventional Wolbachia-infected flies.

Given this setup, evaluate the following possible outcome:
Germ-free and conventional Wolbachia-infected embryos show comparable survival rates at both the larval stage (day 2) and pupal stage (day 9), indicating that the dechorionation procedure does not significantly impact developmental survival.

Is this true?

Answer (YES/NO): NO